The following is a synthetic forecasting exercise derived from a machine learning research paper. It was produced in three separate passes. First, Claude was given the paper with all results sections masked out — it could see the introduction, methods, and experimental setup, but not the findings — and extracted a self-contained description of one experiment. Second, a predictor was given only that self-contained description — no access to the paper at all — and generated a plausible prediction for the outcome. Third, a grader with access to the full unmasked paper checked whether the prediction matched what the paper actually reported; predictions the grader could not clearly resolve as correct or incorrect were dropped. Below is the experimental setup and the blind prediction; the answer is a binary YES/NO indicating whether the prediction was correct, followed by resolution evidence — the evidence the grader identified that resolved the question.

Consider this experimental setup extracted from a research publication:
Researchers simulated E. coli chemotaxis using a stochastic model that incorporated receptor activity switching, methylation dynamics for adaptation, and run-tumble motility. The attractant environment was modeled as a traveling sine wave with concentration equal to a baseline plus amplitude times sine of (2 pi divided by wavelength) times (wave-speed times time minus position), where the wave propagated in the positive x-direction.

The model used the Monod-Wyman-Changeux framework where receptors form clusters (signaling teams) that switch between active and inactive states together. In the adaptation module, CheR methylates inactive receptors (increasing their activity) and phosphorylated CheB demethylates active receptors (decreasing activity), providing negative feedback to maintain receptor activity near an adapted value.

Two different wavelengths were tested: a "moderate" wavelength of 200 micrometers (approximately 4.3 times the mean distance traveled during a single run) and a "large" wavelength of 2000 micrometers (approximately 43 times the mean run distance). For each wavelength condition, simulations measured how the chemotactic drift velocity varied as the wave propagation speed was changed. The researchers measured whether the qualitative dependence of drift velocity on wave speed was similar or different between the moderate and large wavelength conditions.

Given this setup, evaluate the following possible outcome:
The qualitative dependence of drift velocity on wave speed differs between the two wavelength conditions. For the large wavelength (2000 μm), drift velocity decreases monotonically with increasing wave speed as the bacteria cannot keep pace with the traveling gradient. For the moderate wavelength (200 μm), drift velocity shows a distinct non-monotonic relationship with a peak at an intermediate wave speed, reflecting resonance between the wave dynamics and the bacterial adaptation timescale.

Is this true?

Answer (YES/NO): NO